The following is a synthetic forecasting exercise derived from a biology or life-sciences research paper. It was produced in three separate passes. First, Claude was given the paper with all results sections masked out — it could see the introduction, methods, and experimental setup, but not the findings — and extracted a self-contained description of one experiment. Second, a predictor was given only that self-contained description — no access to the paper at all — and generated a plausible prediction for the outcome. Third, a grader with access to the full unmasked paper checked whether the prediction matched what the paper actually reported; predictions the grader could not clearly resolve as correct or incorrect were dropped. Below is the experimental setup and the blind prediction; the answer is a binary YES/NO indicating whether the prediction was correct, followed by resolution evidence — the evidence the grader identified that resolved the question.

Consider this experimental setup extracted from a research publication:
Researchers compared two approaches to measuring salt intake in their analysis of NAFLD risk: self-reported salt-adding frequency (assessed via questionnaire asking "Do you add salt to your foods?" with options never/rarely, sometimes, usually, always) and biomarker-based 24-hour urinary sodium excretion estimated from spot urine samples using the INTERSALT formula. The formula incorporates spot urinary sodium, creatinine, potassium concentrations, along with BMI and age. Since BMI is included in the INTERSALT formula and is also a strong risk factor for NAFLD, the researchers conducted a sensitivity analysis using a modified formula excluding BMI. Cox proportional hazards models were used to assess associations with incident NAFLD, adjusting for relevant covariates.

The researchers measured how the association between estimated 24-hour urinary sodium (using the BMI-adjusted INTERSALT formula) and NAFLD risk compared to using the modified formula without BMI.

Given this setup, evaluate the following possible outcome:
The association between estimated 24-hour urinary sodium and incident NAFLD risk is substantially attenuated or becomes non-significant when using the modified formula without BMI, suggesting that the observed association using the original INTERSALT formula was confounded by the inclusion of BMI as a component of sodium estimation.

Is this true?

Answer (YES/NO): YES